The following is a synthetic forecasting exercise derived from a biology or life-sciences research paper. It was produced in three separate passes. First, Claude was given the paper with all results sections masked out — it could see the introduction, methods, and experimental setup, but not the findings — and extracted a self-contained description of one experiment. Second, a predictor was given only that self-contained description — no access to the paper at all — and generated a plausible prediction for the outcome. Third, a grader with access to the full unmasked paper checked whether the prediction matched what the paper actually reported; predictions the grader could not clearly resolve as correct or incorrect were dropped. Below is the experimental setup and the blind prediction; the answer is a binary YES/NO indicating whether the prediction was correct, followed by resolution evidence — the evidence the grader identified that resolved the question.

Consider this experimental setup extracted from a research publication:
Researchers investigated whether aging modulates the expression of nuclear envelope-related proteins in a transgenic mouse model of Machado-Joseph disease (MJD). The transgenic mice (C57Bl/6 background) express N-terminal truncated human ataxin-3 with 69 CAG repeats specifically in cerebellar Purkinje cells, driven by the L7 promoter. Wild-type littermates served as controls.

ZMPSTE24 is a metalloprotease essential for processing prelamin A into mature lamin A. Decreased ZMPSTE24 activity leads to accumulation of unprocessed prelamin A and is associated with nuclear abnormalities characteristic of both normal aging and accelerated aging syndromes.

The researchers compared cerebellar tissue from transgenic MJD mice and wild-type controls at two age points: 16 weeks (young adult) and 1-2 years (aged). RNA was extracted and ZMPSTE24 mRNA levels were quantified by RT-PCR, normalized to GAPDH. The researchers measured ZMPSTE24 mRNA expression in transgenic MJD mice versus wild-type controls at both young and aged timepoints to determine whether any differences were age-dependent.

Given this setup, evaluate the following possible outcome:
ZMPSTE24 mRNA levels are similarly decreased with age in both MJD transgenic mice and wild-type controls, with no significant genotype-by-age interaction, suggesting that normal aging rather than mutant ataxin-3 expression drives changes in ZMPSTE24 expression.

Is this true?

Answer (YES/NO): NO